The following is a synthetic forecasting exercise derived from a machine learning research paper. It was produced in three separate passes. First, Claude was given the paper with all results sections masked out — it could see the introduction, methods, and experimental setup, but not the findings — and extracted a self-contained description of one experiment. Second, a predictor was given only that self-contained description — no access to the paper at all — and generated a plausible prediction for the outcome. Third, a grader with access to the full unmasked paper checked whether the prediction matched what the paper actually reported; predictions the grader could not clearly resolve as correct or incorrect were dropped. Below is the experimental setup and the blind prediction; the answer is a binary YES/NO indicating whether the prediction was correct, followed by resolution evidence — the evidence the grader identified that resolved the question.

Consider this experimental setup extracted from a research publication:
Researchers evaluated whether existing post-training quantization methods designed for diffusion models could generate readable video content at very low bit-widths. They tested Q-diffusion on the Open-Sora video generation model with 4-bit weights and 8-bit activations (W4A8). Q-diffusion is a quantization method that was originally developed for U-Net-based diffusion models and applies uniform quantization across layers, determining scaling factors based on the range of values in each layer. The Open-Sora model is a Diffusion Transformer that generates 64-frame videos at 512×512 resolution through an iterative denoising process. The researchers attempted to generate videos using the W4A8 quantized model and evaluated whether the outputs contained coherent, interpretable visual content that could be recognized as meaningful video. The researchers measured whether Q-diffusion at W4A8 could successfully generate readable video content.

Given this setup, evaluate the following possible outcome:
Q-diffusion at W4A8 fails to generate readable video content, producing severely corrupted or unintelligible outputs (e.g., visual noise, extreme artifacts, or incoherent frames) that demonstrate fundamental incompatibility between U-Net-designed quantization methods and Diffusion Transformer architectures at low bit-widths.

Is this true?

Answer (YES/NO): YES